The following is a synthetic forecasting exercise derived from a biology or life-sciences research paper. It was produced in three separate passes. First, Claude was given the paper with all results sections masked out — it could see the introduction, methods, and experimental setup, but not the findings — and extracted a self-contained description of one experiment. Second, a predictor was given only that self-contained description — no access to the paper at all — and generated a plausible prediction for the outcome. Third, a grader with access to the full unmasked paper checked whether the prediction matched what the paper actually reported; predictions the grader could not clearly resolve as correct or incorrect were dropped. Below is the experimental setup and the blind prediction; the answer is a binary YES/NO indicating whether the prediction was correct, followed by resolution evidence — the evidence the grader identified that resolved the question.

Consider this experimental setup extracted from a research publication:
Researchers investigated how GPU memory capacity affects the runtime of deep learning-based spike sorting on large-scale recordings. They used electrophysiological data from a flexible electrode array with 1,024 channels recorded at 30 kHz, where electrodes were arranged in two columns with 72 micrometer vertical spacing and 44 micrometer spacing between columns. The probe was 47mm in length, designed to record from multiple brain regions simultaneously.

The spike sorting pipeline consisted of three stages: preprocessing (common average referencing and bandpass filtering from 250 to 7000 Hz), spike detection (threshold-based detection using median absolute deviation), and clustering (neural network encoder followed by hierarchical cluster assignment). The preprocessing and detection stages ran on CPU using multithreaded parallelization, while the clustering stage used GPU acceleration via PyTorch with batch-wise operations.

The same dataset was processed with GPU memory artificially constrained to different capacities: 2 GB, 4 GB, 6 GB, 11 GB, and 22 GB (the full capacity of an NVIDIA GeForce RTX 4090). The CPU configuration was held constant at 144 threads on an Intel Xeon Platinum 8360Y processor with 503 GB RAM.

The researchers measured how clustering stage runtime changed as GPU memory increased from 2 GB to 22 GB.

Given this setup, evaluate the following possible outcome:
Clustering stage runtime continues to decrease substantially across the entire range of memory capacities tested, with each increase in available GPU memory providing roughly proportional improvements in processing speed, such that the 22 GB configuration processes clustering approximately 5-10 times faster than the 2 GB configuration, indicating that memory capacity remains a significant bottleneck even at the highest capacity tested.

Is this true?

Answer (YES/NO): NO